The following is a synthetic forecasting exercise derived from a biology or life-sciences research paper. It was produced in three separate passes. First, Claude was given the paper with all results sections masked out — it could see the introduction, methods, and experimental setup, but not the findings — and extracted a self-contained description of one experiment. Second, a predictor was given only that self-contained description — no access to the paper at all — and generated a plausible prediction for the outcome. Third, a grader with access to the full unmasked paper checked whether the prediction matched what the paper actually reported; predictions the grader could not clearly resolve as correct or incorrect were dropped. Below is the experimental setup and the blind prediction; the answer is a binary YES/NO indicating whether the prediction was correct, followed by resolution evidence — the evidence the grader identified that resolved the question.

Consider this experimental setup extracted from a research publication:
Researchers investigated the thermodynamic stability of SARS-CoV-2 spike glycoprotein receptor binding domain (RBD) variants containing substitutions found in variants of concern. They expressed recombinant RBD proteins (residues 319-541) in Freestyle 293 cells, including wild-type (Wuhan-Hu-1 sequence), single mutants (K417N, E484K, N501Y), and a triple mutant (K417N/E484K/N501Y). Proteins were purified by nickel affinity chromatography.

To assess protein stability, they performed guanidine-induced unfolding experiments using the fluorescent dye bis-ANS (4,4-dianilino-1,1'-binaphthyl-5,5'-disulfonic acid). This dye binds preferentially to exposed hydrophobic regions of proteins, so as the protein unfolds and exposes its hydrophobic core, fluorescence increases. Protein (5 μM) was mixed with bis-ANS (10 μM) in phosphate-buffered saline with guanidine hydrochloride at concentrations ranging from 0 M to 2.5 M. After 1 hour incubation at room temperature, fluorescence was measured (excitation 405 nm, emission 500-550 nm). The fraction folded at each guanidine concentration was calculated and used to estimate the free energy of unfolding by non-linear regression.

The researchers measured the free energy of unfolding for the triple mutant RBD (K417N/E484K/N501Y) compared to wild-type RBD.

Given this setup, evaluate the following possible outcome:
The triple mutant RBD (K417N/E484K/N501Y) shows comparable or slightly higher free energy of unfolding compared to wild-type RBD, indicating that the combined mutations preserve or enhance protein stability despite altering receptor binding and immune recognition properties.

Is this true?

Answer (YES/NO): YES